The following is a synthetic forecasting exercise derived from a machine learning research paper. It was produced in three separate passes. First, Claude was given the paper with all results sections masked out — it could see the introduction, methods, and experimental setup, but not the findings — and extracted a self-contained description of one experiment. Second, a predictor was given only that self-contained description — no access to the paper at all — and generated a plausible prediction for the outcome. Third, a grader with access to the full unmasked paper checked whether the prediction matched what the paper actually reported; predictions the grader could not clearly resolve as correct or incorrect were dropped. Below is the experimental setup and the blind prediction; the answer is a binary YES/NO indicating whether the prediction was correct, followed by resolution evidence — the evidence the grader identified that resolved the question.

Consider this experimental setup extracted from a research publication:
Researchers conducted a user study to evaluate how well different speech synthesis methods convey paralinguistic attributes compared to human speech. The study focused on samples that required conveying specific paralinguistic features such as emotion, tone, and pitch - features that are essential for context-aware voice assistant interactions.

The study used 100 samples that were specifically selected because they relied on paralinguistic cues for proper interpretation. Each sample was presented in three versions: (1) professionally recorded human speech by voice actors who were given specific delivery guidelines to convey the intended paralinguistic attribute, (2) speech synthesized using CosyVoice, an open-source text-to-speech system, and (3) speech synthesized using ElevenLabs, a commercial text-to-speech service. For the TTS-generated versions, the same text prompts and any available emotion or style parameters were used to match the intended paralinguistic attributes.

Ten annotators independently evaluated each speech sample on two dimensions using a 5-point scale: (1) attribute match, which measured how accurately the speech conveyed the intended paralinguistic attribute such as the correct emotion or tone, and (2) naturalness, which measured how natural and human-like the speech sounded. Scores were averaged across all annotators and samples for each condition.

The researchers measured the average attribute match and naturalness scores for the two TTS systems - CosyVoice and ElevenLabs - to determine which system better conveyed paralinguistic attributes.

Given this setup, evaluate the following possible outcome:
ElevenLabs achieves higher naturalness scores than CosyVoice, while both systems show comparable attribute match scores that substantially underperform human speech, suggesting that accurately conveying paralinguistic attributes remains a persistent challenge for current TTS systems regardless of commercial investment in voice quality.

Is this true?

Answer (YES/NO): NO